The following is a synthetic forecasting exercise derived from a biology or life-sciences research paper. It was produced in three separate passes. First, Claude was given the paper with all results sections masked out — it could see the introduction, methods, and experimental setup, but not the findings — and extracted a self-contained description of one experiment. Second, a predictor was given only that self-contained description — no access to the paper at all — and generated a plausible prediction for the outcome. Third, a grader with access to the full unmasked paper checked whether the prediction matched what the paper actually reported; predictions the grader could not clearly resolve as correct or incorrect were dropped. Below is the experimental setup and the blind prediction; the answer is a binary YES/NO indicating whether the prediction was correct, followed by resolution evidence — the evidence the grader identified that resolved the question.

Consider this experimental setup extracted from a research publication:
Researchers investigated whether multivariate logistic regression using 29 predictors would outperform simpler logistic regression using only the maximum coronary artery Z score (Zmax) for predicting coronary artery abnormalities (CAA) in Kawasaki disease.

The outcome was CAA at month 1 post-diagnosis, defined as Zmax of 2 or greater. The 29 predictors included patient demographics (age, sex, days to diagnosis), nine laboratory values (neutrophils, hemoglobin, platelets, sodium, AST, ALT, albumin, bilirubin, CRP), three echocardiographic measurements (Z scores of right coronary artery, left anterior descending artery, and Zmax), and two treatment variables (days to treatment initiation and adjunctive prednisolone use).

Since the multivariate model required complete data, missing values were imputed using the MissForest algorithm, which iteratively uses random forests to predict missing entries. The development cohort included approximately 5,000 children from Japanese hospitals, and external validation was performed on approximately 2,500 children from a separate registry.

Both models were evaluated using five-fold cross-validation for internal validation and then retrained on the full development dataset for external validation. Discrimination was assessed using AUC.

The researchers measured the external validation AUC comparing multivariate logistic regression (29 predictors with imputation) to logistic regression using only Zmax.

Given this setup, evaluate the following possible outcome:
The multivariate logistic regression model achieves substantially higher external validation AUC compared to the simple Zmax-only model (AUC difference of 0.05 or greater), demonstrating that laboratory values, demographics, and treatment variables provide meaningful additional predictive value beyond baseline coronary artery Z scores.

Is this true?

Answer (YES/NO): NO